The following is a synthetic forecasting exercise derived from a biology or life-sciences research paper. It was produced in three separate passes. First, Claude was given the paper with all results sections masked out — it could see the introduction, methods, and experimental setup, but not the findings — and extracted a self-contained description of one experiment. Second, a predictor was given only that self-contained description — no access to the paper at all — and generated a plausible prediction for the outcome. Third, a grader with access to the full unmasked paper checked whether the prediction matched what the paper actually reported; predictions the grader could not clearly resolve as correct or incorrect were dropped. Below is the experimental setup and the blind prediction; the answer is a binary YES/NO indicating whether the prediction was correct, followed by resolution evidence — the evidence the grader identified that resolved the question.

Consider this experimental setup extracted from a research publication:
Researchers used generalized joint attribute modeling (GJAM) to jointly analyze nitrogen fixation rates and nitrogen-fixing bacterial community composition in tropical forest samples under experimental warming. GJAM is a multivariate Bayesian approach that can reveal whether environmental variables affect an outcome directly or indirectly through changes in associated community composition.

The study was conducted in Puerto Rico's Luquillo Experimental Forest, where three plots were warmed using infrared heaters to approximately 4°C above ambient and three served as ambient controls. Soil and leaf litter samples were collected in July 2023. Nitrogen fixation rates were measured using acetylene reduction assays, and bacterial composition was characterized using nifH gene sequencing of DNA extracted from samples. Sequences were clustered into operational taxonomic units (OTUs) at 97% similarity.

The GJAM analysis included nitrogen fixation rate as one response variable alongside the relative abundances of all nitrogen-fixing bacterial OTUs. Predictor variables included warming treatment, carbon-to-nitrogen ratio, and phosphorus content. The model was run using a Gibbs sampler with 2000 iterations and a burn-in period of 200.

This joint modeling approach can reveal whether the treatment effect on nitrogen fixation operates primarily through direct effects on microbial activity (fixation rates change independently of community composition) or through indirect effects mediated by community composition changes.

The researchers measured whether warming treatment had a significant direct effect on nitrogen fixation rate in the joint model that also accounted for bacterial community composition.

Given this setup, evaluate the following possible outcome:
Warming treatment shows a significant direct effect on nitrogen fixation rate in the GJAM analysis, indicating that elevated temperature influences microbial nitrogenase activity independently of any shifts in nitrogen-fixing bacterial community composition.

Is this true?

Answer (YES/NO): YES